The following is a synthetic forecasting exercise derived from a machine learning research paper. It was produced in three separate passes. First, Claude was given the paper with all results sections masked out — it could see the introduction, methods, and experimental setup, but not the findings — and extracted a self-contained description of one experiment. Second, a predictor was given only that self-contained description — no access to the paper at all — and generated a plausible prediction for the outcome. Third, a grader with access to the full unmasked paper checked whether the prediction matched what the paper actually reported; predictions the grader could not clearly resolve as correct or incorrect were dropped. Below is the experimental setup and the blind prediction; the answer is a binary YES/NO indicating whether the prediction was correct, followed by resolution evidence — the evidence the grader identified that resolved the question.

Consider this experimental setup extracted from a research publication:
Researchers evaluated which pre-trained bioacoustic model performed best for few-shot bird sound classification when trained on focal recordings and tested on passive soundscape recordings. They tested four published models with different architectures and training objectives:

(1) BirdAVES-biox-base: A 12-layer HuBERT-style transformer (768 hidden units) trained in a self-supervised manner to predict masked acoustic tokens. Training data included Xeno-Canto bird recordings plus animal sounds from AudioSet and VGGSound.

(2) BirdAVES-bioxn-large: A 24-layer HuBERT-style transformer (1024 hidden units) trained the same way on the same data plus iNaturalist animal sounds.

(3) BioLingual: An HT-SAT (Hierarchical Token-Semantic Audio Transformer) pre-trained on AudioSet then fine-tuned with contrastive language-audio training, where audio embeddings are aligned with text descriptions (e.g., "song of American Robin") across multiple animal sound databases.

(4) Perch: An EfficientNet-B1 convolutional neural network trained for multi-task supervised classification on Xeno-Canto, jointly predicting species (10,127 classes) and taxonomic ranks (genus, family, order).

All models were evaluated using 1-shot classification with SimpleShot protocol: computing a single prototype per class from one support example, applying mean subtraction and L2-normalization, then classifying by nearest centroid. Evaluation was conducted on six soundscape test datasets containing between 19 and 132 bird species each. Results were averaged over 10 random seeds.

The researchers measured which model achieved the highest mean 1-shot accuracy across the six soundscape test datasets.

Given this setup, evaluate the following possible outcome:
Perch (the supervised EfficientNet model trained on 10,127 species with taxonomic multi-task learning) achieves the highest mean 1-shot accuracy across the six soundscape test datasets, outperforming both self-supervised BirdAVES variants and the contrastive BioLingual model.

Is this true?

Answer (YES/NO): YES